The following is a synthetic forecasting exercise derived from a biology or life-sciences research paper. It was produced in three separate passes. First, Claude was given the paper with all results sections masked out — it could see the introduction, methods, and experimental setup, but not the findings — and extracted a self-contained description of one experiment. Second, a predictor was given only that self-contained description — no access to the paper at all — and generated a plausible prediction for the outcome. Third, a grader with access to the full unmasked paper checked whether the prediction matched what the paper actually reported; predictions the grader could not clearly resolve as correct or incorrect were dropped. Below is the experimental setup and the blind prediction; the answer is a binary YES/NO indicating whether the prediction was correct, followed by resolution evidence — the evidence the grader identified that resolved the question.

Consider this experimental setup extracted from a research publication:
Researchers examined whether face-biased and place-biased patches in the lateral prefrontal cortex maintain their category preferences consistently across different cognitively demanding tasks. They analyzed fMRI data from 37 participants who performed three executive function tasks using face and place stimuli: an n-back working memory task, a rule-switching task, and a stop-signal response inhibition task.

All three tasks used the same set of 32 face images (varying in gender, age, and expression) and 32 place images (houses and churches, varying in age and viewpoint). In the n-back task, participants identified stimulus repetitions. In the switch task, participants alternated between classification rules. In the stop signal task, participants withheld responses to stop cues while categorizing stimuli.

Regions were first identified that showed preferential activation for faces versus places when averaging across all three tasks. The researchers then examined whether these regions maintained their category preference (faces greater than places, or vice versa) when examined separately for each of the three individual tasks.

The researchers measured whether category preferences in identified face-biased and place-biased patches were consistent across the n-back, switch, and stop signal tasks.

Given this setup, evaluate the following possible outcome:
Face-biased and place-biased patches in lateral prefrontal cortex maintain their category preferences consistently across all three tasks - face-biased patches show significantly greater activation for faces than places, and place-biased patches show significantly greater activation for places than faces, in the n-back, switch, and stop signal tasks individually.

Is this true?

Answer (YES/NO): NO